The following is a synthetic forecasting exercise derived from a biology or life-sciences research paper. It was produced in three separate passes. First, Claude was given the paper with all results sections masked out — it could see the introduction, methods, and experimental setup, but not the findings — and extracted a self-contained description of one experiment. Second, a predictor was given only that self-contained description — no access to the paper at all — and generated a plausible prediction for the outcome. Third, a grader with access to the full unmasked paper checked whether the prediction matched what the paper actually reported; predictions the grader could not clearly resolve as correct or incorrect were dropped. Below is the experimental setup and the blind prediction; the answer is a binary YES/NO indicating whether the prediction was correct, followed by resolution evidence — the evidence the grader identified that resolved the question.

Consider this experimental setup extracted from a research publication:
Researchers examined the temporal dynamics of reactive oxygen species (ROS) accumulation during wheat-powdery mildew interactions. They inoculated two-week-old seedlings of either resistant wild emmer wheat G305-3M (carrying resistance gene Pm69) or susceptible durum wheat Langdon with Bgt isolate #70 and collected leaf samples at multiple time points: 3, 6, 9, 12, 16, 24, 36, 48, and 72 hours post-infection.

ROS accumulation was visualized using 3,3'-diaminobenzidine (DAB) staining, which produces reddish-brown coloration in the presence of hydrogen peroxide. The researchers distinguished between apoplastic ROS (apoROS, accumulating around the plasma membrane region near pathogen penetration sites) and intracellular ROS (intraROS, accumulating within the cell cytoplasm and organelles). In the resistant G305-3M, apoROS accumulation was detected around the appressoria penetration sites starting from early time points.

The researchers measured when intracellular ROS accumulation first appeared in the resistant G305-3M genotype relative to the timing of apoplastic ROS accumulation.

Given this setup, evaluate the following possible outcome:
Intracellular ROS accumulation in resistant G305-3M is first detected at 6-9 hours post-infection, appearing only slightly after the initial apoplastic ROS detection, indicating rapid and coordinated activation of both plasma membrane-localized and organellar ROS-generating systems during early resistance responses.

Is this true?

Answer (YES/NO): NO